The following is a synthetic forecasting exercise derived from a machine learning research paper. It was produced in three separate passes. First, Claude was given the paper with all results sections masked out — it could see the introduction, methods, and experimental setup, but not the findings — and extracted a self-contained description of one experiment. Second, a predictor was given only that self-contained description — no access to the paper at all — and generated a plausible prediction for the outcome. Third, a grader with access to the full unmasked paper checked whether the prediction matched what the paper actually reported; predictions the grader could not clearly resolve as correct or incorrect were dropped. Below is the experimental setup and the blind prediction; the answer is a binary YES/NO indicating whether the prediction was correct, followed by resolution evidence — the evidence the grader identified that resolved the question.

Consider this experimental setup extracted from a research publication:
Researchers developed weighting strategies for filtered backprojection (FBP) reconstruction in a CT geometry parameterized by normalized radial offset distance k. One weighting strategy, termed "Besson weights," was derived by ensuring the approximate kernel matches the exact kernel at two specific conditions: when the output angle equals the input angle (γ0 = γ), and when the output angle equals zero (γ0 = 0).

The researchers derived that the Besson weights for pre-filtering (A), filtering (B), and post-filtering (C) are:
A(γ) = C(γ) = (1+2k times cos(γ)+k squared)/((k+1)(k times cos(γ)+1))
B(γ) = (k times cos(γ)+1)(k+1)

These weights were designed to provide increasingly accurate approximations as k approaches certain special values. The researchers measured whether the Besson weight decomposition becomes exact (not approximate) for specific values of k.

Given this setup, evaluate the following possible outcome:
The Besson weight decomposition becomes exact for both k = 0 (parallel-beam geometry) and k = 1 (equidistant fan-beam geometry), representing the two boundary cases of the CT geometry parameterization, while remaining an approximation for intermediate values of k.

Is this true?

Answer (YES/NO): NO